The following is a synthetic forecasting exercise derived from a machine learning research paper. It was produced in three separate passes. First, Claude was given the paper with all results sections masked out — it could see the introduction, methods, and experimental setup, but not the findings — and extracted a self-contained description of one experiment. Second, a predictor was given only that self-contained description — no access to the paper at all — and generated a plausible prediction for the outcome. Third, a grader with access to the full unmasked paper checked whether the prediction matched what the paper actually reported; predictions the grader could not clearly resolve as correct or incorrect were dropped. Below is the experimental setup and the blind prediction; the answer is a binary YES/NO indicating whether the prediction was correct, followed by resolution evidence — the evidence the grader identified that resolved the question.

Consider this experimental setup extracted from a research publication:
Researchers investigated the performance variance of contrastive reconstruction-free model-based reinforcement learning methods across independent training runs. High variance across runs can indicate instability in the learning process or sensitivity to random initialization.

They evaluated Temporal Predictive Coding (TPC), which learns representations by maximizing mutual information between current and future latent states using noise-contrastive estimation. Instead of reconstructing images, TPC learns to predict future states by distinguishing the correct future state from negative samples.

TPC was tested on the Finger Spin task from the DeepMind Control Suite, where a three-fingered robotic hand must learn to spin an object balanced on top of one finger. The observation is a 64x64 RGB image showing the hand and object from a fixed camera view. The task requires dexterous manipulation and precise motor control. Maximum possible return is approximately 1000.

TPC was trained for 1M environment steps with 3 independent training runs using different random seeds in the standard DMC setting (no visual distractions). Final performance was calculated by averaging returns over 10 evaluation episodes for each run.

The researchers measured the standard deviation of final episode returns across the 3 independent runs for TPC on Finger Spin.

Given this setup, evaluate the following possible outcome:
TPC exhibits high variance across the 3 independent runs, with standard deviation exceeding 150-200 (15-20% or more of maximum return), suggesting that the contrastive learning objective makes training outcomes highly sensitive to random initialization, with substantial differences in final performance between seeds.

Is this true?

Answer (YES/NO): NO